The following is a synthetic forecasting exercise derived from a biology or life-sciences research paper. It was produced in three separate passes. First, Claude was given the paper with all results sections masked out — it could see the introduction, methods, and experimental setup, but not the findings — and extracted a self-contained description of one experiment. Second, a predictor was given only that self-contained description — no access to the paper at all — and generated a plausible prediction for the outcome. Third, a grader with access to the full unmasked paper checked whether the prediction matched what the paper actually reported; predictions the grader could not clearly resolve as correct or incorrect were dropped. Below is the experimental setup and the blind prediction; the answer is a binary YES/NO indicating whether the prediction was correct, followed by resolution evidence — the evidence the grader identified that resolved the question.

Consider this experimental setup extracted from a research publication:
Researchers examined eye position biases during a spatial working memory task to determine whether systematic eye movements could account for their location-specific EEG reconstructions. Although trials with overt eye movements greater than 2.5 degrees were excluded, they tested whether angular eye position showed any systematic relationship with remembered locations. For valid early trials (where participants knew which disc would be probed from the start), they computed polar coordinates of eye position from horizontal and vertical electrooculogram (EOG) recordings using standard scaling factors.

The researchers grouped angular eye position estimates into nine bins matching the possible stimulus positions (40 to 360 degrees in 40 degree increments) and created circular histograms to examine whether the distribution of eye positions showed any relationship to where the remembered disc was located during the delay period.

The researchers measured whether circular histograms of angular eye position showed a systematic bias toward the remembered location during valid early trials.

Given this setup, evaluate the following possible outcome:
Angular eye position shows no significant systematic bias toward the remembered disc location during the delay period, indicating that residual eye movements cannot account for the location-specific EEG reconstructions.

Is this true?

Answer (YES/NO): YES